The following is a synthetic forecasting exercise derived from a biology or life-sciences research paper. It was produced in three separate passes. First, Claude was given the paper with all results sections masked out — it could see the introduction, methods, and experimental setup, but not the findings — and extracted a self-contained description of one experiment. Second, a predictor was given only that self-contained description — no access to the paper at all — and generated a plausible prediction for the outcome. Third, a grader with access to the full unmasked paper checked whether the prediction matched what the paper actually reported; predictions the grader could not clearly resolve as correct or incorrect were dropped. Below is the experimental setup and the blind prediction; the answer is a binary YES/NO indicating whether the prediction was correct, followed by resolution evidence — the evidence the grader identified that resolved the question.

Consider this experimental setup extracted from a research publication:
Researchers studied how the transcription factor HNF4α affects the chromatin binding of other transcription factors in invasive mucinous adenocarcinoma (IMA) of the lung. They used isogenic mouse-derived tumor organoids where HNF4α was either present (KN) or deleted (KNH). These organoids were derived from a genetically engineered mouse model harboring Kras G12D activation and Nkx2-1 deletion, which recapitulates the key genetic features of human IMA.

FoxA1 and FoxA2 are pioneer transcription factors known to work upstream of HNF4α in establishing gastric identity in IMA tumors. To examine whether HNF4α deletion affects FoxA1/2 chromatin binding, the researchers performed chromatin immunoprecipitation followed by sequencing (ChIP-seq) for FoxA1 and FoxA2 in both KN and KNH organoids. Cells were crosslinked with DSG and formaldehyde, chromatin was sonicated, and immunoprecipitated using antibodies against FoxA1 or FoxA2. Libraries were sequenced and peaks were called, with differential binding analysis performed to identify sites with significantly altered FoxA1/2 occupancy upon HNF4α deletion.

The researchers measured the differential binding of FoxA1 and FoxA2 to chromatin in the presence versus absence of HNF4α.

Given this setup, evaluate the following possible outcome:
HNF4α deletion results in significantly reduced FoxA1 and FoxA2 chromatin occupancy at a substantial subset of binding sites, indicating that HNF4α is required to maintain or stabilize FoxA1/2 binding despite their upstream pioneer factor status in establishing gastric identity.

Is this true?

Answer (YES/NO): NO